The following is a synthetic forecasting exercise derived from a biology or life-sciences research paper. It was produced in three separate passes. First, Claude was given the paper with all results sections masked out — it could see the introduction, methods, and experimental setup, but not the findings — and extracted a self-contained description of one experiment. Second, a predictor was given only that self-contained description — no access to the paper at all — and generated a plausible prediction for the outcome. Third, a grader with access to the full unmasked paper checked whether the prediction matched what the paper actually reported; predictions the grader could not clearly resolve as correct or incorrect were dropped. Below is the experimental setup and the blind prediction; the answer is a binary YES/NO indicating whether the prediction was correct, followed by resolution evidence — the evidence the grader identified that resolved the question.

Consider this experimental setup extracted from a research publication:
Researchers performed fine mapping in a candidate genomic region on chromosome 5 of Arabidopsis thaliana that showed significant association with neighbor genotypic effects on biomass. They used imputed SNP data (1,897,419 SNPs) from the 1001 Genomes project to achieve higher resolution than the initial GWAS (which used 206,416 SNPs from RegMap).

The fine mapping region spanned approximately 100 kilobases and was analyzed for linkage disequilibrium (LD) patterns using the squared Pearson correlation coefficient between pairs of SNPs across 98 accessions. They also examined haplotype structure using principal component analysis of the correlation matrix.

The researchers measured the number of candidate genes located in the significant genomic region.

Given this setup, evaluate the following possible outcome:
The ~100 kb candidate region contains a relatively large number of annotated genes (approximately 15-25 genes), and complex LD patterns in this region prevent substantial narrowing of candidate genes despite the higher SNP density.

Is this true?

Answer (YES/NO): NO